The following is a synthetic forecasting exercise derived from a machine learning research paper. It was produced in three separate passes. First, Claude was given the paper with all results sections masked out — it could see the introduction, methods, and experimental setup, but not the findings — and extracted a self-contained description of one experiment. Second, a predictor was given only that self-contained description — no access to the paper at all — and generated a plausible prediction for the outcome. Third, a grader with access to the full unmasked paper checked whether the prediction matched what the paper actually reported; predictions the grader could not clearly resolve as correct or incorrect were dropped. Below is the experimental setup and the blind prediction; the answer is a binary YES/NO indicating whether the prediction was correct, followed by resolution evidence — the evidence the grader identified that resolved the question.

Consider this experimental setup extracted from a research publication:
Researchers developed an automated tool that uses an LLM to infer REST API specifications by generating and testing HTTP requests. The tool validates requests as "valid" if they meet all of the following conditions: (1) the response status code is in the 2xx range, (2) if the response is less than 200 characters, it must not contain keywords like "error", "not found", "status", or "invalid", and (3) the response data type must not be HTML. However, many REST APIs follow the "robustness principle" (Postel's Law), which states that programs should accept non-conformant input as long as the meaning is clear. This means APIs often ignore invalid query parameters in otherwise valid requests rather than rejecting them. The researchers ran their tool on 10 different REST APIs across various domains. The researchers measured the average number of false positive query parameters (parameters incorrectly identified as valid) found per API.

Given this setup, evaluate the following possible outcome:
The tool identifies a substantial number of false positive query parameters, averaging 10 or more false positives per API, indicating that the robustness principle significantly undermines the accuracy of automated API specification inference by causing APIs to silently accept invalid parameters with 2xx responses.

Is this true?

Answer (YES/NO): YES